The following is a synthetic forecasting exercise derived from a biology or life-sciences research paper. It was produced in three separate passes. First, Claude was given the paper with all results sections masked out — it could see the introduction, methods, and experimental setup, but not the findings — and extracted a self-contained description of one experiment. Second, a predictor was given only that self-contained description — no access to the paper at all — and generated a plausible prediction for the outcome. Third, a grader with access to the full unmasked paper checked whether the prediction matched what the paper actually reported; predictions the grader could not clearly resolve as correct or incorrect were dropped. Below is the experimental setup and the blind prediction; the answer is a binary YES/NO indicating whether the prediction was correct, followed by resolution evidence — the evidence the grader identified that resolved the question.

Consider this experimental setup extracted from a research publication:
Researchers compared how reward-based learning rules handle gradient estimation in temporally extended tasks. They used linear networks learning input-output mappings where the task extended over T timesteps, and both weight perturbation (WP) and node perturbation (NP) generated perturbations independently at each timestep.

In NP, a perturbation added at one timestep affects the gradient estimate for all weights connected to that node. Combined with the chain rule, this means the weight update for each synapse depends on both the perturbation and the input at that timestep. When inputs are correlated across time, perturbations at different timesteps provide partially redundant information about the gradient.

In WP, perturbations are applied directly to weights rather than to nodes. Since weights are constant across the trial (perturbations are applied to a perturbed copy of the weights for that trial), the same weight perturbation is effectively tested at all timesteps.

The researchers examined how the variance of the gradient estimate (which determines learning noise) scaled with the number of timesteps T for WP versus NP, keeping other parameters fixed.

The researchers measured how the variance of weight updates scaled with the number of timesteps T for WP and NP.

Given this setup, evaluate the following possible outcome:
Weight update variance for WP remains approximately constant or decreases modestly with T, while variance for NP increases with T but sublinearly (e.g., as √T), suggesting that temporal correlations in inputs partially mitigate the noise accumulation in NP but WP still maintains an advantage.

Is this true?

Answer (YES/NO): NO